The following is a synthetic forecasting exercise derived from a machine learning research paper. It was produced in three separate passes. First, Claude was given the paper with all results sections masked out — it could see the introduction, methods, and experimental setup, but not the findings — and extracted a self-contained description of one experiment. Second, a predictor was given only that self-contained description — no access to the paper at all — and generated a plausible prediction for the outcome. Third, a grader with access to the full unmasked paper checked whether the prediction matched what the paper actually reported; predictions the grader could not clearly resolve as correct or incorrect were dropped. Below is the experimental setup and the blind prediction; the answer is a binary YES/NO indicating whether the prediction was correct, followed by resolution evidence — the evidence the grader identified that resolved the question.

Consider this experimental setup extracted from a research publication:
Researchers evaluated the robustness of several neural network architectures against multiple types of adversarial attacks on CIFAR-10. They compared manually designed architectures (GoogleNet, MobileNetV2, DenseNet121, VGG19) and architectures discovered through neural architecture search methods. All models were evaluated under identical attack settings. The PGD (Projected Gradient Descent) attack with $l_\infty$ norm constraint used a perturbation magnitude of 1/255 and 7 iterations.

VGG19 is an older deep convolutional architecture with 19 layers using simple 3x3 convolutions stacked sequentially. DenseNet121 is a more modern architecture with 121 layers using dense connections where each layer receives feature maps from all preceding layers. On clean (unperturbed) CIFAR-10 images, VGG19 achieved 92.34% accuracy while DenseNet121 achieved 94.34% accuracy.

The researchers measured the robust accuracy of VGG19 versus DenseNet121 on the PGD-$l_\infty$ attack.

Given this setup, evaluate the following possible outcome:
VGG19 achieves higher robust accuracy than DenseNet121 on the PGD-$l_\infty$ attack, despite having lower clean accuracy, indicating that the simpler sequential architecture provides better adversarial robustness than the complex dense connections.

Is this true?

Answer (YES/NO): YES